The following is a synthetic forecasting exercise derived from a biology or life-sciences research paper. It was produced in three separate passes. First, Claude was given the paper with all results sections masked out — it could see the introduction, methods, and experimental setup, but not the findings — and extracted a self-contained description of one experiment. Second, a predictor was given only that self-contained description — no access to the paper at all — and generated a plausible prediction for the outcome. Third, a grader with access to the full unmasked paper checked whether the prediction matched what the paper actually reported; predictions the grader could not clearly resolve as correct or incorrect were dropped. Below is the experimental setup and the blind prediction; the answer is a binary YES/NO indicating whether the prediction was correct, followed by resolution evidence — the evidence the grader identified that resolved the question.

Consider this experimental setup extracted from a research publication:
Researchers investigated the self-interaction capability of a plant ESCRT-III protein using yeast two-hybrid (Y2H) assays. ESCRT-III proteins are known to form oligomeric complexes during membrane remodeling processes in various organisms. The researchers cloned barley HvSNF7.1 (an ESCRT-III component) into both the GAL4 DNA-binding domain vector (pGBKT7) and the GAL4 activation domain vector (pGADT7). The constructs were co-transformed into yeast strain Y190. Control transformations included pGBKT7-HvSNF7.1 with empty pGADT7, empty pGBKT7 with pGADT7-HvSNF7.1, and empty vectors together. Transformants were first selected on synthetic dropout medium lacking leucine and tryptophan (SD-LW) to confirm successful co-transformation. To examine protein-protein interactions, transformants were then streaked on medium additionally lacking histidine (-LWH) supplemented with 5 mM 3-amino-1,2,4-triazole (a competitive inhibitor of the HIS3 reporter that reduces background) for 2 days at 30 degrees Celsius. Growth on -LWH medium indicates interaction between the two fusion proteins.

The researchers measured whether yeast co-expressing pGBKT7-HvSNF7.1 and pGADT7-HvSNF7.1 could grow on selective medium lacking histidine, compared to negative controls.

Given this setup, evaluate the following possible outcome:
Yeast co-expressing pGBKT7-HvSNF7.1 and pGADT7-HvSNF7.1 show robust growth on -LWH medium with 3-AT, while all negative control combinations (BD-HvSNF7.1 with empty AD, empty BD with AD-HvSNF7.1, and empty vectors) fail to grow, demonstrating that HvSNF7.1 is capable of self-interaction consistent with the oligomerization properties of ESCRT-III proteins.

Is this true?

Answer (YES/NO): YES